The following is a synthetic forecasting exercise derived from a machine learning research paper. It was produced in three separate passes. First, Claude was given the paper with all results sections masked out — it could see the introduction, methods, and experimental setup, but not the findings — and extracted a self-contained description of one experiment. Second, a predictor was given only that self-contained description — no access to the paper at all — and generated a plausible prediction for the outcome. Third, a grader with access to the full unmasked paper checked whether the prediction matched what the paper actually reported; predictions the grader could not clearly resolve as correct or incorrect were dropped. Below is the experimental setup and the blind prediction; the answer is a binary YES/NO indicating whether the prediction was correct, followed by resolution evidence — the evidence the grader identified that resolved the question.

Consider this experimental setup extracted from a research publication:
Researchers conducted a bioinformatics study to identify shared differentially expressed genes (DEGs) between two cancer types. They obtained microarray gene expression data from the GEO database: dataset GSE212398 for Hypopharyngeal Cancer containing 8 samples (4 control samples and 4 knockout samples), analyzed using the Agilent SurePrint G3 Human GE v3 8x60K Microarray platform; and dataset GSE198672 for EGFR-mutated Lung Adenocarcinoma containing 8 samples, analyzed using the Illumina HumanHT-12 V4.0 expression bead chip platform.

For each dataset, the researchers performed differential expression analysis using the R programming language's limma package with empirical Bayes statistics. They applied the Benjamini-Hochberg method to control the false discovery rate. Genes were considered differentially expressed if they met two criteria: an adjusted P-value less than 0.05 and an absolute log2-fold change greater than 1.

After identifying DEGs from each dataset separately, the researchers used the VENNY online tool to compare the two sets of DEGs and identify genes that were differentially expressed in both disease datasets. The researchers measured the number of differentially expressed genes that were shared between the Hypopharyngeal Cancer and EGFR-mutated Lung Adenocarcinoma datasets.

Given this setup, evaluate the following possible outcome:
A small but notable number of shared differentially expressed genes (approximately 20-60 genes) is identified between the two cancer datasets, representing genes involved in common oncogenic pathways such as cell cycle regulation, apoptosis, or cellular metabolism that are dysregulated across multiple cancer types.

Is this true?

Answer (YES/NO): YES